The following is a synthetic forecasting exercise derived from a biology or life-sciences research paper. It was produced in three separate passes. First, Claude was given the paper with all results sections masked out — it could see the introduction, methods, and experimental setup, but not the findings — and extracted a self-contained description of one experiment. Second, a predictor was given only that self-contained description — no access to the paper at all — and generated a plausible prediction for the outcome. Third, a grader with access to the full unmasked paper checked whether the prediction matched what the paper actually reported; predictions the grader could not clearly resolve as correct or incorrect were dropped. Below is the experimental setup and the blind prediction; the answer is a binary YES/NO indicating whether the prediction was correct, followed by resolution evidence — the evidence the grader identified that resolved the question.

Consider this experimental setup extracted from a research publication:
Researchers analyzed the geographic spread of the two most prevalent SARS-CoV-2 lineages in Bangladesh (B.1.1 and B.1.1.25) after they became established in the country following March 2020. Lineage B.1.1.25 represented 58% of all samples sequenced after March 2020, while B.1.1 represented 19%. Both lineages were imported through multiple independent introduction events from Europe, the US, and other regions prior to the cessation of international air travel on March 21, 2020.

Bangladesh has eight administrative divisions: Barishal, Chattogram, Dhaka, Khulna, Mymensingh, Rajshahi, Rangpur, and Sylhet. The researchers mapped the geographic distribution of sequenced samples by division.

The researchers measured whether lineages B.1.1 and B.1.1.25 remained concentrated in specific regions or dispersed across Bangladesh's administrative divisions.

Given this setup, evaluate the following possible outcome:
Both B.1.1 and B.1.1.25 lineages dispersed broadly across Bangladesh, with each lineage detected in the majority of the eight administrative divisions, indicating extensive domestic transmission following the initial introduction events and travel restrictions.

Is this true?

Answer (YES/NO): YES